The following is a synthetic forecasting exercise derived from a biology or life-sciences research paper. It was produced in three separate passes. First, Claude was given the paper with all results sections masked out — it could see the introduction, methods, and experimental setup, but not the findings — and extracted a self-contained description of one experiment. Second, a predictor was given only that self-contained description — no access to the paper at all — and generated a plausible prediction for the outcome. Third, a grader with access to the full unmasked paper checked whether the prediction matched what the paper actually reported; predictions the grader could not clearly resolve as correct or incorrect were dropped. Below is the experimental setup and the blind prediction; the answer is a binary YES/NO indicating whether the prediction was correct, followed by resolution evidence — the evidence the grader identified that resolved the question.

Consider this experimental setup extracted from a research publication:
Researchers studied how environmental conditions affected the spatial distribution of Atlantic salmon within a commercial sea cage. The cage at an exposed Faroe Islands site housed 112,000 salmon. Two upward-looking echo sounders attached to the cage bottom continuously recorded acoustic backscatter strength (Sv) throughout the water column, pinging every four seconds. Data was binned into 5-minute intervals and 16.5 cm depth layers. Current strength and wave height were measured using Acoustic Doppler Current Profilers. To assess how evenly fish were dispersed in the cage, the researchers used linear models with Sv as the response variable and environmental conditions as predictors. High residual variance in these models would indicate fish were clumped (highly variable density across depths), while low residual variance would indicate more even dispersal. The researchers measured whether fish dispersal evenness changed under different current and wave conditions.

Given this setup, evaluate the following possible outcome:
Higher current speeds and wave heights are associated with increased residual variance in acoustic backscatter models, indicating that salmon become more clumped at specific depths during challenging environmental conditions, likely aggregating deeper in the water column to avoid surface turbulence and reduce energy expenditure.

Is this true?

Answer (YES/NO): NO